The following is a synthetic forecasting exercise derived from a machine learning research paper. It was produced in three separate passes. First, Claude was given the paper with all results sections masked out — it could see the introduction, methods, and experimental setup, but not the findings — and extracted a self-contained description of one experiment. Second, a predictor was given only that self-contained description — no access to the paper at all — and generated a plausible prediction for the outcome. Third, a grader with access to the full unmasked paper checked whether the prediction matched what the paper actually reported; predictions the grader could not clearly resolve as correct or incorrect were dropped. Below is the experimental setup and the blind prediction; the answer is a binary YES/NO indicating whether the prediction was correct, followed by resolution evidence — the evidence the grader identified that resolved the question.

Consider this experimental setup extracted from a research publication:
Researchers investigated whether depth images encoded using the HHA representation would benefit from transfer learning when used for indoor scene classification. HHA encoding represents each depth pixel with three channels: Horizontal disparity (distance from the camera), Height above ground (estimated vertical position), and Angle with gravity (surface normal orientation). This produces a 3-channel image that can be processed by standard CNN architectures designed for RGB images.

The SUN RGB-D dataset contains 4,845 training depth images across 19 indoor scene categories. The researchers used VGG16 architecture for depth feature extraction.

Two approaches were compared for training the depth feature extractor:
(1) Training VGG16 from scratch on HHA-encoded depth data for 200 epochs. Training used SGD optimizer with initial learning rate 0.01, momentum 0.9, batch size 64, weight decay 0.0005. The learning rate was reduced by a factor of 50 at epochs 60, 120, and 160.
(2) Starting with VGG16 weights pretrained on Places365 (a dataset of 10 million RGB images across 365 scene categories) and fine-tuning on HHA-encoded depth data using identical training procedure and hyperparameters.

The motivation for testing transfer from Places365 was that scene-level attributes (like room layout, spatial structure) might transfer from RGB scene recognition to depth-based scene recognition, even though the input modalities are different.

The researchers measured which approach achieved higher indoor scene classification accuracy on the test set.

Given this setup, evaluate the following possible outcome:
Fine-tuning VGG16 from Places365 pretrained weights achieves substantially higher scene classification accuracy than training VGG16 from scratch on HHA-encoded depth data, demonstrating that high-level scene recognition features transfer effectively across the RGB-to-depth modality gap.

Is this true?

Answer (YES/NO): NO